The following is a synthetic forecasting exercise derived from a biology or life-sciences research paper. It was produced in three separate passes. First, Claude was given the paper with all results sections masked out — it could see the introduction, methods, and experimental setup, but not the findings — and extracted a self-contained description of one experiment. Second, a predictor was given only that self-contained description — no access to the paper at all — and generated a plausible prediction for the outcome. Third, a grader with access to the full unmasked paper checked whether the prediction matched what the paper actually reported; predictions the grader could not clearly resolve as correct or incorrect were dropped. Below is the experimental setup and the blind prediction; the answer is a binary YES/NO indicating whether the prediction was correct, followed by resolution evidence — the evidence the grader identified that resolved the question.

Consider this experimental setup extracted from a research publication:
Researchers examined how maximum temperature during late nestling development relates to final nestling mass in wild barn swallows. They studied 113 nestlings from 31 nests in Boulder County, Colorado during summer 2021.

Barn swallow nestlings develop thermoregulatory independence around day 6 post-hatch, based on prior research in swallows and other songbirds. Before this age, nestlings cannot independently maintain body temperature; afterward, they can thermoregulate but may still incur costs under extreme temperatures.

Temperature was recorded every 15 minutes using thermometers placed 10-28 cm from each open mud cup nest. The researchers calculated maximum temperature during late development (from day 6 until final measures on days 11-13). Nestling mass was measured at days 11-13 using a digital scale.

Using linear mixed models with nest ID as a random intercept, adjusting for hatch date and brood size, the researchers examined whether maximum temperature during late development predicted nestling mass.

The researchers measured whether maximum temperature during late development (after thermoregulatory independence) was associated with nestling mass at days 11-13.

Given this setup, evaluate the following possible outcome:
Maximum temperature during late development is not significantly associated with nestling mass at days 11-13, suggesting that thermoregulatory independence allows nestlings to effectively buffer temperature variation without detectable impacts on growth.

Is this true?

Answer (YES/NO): NO